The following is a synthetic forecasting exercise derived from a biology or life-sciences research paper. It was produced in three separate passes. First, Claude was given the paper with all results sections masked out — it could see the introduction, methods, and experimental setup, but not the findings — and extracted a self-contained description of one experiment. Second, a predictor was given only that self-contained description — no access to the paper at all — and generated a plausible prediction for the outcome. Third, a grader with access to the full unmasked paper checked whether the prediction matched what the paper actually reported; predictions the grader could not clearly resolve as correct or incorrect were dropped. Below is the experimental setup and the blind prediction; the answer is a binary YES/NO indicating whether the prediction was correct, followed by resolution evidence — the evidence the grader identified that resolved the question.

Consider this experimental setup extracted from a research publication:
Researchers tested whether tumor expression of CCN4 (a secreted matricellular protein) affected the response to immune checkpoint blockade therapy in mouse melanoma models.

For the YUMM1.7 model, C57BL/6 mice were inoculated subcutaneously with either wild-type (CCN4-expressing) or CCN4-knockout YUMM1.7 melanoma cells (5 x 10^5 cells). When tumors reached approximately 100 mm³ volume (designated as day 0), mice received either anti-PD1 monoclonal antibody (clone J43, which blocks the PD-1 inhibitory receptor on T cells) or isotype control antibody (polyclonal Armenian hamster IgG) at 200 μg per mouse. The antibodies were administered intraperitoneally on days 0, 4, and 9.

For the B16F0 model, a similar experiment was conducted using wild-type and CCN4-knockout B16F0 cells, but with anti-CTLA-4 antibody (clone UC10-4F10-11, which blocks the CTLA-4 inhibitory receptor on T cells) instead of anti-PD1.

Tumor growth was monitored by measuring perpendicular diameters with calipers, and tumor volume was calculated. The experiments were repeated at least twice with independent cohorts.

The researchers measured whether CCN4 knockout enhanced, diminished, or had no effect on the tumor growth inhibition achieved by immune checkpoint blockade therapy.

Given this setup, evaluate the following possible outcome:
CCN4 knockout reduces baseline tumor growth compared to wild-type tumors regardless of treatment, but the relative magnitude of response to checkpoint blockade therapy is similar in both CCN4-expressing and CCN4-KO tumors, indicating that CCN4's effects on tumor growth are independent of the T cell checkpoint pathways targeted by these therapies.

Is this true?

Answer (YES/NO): NO